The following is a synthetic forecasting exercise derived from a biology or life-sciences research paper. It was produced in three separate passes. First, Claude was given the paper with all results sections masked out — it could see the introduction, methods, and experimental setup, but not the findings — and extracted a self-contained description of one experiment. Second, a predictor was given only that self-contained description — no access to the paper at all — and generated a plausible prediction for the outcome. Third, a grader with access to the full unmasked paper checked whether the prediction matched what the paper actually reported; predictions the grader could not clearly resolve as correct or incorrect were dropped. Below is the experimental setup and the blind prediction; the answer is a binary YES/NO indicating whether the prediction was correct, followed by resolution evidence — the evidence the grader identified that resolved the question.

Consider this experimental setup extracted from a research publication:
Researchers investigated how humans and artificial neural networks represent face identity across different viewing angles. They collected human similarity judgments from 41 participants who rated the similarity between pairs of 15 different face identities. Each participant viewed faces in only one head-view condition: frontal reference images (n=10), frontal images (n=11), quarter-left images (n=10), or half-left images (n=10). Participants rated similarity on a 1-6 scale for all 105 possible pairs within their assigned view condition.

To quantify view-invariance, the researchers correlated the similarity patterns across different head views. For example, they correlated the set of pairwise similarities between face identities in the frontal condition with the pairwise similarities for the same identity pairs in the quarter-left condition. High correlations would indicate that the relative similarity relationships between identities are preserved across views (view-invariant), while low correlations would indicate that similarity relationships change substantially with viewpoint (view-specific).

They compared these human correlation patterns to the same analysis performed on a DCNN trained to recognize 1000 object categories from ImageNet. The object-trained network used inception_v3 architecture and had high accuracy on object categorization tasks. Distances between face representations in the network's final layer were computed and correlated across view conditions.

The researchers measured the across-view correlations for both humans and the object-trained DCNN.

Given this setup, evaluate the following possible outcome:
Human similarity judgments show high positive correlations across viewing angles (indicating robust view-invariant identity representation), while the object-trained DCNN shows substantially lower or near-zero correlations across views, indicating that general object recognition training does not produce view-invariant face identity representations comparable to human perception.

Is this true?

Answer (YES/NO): YES